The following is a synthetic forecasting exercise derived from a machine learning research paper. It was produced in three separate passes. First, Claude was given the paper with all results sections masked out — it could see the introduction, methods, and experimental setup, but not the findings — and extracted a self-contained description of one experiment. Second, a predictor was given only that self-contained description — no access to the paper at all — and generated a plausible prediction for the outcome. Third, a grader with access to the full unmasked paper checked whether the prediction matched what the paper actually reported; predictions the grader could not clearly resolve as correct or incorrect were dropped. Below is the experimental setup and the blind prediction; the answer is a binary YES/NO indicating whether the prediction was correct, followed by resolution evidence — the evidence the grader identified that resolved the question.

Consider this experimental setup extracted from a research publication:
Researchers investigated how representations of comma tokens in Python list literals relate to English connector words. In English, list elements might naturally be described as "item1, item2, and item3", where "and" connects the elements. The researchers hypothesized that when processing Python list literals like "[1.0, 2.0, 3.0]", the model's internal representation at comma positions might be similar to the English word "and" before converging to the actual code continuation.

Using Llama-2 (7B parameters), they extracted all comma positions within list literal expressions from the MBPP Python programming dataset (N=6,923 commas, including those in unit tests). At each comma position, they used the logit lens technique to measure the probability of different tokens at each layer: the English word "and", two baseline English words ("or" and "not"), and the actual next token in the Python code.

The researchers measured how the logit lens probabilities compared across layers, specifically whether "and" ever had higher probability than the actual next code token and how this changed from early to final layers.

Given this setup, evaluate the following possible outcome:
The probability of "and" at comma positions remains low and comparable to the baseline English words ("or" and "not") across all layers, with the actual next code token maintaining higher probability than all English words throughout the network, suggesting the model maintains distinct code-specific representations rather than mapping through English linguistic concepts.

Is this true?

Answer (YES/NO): NO